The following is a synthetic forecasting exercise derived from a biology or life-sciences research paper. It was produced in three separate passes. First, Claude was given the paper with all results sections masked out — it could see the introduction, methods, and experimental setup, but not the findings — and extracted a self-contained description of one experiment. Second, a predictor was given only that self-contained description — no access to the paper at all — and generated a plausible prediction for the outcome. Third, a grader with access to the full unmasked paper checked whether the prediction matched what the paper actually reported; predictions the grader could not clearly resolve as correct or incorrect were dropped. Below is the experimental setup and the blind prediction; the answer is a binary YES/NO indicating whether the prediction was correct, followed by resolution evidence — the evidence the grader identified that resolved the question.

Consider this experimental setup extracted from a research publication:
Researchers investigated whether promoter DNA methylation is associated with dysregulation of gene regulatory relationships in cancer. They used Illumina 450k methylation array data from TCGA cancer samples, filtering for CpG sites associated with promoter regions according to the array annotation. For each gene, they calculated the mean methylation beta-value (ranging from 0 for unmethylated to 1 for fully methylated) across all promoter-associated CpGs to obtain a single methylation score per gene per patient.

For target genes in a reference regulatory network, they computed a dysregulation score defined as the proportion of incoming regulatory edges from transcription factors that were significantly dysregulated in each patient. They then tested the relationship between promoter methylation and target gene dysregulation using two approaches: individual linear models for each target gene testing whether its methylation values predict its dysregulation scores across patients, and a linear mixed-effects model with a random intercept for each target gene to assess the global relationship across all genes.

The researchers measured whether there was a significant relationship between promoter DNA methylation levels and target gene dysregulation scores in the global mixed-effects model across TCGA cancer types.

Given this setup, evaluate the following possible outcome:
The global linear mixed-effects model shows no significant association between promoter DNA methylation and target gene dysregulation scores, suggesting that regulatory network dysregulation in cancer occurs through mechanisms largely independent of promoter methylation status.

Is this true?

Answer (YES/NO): NO